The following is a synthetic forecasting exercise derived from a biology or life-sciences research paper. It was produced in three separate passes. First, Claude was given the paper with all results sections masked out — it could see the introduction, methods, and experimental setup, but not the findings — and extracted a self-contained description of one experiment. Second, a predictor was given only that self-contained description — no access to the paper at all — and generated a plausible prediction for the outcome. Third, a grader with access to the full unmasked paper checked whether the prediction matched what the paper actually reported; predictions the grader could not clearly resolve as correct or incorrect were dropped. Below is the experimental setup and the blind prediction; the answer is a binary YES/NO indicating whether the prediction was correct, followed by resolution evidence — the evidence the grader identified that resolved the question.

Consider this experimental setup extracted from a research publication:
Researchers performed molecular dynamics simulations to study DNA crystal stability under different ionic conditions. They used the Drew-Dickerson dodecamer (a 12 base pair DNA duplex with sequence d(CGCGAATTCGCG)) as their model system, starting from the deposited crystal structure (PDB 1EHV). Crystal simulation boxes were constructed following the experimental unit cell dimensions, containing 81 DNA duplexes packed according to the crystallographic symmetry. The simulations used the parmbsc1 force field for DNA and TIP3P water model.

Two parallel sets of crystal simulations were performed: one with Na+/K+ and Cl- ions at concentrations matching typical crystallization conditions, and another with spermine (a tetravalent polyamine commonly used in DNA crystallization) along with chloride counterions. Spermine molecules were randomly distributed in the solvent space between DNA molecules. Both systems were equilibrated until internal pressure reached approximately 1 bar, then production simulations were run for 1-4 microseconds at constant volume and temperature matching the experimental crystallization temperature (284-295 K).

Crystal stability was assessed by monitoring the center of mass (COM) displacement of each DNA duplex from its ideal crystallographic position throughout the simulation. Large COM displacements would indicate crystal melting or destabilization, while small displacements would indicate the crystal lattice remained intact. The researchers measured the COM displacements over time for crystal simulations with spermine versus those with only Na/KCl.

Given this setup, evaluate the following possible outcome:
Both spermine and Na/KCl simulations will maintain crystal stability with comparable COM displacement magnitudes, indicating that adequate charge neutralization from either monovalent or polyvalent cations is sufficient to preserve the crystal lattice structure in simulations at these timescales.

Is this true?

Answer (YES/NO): NO